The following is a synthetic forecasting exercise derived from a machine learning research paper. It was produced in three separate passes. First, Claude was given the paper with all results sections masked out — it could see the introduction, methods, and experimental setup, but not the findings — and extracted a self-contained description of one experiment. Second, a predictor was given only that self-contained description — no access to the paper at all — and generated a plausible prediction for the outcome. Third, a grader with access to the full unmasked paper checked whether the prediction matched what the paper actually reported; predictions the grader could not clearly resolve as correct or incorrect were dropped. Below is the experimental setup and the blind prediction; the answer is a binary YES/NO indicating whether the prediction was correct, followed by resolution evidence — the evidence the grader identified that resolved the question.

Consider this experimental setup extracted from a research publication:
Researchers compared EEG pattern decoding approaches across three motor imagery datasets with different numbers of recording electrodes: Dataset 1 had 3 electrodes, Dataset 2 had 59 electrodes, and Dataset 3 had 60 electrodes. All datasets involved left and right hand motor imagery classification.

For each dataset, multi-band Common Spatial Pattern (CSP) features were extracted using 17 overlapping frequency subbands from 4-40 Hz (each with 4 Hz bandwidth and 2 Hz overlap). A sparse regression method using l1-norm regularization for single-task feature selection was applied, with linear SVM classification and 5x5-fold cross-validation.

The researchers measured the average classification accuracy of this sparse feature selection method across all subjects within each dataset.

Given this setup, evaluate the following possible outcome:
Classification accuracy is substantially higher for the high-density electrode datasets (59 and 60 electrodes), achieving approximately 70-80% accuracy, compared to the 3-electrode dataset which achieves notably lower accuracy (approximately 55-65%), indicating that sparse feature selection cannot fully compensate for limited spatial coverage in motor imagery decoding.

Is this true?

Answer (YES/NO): NO